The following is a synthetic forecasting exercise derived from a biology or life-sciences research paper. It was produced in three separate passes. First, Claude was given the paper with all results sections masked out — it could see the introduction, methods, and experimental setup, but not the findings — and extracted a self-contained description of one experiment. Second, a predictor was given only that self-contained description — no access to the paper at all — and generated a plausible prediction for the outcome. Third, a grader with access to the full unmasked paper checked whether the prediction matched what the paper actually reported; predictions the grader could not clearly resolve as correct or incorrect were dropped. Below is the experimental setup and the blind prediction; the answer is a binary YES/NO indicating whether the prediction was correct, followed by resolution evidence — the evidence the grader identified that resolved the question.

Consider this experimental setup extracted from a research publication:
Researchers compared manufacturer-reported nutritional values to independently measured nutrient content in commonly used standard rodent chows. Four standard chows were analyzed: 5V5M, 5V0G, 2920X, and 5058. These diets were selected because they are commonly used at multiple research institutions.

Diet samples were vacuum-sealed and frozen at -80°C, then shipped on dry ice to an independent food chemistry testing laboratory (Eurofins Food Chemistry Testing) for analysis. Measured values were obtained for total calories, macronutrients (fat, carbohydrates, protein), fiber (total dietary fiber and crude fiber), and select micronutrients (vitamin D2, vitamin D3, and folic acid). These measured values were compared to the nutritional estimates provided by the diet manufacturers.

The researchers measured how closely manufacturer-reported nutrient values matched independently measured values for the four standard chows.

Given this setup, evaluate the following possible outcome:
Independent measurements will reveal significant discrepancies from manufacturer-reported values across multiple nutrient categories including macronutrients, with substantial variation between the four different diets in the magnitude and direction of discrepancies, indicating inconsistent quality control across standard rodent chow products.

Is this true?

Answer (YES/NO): NO